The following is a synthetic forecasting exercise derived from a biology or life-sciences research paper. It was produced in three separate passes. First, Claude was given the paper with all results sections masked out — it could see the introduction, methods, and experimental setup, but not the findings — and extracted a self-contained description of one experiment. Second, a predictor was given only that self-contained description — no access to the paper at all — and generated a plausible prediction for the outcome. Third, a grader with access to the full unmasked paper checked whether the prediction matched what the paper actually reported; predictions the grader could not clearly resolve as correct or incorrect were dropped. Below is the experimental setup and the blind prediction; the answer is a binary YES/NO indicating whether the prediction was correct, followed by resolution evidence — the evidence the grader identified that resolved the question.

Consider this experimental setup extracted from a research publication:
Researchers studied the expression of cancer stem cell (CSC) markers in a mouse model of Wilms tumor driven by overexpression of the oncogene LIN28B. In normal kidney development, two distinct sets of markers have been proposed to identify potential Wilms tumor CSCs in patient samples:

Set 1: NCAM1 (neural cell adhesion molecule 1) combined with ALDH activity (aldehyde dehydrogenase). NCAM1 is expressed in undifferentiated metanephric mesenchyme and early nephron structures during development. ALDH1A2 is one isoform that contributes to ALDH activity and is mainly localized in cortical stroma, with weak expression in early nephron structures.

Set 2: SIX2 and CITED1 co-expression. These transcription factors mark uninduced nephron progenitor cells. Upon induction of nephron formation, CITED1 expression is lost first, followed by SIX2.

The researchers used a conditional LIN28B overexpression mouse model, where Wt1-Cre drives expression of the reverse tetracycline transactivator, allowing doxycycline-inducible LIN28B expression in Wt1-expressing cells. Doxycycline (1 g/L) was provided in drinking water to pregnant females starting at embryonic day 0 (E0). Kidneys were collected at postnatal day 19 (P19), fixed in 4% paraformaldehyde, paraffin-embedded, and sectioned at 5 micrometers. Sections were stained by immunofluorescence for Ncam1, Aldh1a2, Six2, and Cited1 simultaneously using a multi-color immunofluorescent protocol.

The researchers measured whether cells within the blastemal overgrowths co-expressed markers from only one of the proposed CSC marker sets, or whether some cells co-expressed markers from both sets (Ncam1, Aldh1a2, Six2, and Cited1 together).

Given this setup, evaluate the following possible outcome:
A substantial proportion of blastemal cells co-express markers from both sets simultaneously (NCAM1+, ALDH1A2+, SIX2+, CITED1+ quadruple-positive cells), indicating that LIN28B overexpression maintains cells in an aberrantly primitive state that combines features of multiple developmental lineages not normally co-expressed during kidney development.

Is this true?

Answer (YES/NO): NO